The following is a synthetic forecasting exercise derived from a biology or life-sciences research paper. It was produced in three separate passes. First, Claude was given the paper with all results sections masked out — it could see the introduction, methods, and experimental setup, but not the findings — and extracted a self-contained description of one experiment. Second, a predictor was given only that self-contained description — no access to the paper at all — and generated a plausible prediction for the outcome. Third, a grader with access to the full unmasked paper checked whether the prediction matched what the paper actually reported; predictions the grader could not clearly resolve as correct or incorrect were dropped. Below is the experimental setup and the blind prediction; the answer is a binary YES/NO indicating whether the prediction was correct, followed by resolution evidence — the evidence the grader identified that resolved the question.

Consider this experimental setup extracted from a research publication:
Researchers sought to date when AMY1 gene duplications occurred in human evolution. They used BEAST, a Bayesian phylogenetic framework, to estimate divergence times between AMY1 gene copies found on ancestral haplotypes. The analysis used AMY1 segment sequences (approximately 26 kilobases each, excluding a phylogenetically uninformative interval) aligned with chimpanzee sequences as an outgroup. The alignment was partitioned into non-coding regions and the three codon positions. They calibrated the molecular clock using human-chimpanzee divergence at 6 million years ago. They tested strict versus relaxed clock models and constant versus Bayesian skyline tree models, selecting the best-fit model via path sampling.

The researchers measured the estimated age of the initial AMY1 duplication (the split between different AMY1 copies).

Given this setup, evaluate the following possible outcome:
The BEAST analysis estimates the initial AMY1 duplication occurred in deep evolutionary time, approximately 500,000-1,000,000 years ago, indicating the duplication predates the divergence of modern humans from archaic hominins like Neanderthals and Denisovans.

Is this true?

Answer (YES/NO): NO